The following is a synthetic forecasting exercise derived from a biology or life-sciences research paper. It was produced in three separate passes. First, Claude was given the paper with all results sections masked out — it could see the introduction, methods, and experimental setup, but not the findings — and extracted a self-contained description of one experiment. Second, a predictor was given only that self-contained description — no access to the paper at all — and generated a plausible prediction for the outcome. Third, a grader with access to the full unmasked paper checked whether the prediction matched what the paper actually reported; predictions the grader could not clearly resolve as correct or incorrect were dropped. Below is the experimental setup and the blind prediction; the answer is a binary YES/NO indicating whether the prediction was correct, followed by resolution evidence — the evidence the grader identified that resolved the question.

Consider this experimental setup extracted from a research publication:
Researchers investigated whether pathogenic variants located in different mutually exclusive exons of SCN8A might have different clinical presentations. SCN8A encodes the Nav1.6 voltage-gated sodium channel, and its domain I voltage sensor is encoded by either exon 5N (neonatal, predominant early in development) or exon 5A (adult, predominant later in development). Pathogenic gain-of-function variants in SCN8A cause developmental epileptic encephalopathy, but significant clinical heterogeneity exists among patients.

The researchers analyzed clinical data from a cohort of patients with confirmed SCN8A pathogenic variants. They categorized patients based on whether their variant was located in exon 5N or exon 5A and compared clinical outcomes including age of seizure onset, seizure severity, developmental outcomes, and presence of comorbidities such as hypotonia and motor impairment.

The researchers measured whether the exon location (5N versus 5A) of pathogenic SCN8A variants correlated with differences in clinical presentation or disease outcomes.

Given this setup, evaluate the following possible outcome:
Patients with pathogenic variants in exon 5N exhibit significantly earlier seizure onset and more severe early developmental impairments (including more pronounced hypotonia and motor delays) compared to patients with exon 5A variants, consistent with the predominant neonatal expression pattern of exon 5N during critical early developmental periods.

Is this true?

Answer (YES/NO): NO